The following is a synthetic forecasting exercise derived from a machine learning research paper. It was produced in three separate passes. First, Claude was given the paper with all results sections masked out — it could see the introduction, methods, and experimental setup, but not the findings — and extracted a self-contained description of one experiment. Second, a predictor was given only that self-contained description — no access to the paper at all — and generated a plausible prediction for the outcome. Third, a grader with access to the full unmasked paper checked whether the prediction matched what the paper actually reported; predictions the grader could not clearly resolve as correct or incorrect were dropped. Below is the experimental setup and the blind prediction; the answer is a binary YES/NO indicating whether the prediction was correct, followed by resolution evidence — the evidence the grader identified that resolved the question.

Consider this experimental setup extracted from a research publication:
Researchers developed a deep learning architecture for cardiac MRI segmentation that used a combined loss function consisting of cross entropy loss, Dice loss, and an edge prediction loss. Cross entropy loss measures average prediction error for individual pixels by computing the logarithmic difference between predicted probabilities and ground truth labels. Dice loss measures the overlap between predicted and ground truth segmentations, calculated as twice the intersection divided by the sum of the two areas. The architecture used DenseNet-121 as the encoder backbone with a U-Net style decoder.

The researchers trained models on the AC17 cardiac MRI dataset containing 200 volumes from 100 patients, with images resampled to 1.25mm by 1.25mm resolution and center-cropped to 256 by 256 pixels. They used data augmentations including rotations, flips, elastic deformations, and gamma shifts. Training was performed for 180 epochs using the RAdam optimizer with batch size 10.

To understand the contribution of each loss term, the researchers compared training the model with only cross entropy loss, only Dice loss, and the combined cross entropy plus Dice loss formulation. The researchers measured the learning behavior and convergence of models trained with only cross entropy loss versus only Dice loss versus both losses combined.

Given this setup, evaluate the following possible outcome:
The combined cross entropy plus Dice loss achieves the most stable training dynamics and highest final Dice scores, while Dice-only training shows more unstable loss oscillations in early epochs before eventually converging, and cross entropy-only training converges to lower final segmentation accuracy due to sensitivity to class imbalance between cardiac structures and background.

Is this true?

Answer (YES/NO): NO